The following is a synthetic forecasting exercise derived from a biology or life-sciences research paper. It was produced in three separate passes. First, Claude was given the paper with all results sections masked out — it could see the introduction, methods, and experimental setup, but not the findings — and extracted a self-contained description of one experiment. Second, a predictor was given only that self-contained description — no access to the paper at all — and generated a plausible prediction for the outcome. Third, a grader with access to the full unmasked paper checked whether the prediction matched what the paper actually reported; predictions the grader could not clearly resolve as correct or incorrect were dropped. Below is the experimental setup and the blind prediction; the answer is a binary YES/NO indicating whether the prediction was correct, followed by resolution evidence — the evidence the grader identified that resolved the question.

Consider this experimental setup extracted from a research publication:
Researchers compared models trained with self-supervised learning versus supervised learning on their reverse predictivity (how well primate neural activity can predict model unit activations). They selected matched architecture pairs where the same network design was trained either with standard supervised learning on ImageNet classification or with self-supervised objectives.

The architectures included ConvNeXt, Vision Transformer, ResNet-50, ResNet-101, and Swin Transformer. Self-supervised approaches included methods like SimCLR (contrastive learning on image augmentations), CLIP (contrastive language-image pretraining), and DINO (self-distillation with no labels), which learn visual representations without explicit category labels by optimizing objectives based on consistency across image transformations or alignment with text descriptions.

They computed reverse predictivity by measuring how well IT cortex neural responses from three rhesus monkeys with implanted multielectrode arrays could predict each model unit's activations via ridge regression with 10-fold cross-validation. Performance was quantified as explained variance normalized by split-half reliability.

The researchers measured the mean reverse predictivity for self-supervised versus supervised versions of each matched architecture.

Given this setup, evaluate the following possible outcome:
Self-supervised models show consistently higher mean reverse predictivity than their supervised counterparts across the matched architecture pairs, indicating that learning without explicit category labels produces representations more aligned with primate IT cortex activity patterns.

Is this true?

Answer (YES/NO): NO